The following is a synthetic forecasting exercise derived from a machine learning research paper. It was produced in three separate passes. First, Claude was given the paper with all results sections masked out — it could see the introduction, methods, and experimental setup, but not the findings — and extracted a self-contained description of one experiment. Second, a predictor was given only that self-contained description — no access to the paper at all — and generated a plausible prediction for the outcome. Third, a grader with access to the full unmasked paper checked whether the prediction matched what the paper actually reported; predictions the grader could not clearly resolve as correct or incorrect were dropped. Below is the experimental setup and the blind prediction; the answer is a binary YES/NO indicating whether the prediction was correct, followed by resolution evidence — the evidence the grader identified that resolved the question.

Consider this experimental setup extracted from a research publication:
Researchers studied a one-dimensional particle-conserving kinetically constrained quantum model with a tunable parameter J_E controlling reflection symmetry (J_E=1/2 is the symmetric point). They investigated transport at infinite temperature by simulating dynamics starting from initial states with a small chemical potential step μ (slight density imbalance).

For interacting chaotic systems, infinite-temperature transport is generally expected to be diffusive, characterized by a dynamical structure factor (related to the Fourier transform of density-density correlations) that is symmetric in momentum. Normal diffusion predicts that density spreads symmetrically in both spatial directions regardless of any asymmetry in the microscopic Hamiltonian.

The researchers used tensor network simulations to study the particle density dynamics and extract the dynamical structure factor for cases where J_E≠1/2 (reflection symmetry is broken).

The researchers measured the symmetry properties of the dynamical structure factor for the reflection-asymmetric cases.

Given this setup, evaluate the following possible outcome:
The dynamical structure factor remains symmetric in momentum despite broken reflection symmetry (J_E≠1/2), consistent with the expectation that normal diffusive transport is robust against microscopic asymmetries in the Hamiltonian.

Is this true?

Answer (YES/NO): NO